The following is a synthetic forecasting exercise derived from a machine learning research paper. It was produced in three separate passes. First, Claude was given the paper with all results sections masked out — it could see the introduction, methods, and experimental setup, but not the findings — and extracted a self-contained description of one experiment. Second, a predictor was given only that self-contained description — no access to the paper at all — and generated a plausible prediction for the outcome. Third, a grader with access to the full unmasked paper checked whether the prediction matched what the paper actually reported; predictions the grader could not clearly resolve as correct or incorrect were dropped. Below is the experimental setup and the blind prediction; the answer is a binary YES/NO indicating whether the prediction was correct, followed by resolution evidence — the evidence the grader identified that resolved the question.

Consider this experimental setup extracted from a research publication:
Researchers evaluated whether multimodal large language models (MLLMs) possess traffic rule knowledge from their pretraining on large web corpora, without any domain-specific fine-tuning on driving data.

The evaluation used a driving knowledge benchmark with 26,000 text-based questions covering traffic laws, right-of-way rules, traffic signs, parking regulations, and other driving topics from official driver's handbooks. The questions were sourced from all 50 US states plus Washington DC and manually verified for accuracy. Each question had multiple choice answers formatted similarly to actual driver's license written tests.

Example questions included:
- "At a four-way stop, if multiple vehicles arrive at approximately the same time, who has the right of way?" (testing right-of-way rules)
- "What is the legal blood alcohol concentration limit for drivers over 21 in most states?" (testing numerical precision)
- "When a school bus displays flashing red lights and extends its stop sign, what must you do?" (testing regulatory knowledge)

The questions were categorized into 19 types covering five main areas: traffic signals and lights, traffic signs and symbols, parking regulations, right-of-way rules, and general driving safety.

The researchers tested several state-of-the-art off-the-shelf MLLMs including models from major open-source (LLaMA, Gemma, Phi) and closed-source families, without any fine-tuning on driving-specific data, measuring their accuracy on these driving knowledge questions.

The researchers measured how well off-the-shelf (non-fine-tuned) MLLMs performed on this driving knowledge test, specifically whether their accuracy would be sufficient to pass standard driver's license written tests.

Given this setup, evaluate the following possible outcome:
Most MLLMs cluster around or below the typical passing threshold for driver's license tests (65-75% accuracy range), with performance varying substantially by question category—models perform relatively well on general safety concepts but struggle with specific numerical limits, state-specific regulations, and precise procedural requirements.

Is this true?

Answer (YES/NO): YES